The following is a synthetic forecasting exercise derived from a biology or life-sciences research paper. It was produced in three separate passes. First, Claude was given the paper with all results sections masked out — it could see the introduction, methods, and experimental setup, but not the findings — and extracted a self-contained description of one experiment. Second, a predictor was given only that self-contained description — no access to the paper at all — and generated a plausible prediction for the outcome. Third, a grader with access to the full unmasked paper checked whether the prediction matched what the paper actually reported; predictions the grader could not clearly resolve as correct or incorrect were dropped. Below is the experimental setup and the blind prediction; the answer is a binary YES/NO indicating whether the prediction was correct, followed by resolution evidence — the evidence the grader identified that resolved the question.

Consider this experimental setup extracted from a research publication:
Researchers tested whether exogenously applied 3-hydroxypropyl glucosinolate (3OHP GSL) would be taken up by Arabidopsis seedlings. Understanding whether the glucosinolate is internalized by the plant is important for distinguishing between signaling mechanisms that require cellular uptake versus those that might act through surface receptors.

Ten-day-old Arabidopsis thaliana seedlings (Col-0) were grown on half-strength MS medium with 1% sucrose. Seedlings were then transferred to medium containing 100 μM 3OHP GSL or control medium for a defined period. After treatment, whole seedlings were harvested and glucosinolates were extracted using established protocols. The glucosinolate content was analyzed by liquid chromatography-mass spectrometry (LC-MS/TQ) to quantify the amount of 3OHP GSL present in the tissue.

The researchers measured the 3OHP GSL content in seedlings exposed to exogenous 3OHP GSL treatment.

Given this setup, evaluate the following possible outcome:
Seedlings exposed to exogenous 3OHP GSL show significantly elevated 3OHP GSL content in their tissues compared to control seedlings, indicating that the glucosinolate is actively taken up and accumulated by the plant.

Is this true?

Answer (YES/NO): YES